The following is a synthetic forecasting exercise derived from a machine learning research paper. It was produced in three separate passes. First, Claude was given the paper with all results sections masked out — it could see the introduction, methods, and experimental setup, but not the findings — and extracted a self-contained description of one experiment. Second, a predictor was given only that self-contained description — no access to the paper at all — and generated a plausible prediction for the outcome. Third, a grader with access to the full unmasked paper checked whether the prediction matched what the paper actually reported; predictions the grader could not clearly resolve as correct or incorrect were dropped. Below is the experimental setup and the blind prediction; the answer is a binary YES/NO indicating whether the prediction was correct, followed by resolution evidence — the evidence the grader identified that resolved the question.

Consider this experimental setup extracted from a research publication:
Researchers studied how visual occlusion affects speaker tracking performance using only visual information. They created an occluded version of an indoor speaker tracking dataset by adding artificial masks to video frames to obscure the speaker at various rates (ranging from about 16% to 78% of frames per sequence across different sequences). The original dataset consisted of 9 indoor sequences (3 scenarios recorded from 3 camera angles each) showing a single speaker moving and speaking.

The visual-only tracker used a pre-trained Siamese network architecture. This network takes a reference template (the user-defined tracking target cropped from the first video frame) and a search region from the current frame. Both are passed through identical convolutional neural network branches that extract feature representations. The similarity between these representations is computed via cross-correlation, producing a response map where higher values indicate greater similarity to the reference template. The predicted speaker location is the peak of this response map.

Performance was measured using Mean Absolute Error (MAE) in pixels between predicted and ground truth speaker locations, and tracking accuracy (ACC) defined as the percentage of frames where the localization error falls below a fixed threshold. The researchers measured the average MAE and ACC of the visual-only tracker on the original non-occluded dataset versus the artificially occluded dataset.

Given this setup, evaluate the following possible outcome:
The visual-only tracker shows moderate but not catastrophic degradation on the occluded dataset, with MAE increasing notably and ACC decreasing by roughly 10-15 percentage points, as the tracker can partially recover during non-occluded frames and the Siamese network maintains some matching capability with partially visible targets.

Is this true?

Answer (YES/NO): NO